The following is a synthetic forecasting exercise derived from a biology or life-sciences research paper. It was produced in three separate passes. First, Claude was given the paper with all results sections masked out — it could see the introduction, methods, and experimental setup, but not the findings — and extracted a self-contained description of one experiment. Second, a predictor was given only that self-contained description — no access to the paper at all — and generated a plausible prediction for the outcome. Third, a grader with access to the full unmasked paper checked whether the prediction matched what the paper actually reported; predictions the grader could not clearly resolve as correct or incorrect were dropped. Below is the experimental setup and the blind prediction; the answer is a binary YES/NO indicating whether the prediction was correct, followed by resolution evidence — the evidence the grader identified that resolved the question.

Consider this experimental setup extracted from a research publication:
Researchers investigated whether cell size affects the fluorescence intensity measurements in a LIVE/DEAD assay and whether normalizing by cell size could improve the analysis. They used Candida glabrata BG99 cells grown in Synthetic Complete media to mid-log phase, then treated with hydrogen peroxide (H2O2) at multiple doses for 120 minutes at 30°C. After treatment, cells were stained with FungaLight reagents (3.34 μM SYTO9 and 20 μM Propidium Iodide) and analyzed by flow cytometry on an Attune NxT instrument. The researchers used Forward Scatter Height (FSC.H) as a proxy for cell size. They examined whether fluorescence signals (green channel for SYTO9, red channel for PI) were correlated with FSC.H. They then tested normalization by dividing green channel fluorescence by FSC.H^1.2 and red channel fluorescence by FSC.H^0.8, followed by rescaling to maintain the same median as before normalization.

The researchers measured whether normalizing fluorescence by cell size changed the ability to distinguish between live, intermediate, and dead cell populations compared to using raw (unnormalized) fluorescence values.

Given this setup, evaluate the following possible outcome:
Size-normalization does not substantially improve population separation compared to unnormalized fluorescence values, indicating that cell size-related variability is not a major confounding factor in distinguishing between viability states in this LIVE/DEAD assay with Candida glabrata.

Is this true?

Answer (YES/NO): YES